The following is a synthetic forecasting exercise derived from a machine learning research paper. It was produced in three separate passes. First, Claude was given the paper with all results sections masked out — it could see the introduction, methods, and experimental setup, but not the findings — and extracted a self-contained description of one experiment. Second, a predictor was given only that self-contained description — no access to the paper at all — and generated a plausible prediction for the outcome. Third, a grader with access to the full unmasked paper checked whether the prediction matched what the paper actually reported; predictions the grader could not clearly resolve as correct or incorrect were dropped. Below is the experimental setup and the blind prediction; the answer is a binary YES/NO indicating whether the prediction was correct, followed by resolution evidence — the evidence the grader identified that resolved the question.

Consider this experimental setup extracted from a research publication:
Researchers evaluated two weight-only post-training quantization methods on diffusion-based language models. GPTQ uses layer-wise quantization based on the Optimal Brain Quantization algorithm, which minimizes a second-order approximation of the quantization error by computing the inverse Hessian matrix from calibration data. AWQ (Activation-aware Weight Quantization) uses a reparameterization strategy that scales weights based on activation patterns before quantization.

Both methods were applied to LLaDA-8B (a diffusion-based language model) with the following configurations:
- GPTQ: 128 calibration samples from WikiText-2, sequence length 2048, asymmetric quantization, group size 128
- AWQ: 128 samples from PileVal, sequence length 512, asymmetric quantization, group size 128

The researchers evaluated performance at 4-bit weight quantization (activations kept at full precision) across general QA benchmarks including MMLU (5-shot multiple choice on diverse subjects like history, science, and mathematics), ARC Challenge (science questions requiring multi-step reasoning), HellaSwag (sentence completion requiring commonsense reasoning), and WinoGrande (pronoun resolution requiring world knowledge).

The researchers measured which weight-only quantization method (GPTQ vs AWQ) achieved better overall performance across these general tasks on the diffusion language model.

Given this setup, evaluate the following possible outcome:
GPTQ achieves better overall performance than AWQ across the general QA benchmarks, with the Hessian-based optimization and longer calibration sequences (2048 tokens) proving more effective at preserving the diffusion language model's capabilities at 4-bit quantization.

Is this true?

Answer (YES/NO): YES